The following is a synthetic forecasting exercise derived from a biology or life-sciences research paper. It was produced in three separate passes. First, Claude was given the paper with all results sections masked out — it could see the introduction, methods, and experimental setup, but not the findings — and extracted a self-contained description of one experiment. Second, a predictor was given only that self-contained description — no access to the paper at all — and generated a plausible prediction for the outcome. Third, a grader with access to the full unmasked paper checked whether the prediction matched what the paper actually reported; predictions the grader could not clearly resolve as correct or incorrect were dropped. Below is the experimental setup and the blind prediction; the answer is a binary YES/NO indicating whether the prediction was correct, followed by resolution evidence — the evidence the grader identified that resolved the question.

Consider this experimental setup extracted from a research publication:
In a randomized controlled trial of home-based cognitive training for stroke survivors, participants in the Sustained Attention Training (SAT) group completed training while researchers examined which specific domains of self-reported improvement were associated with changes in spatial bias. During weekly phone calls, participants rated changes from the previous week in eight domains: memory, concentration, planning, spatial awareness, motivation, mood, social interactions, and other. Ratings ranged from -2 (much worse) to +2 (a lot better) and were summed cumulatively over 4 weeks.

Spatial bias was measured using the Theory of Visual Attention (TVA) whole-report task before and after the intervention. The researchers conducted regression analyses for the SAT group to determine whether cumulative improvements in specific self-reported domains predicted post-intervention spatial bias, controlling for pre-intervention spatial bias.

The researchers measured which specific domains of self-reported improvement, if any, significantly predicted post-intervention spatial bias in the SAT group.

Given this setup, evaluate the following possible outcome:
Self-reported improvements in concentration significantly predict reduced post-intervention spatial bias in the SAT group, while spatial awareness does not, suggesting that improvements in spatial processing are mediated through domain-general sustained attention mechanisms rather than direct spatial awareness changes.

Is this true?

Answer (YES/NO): NO